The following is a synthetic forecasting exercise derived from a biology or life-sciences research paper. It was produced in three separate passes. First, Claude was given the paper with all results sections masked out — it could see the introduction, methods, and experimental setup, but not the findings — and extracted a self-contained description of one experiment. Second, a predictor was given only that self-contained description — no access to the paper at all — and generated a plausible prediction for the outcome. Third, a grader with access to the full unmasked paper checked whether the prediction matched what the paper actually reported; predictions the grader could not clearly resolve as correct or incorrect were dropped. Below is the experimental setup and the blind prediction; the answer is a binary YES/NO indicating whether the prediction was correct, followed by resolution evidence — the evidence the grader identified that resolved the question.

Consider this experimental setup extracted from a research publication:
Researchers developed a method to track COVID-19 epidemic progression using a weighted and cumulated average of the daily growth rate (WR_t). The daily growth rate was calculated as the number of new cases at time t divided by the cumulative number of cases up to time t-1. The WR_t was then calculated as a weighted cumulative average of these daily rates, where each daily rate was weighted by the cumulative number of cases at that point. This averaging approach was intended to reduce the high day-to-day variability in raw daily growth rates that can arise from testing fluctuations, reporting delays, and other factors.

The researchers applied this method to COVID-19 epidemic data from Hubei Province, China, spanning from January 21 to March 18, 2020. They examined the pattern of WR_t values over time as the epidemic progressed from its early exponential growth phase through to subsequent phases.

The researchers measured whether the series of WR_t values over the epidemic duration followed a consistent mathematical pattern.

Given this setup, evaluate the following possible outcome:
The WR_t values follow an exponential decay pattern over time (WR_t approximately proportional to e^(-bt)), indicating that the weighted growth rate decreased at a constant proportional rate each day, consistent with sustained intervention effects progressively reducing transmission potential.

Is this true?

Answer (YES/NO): YES